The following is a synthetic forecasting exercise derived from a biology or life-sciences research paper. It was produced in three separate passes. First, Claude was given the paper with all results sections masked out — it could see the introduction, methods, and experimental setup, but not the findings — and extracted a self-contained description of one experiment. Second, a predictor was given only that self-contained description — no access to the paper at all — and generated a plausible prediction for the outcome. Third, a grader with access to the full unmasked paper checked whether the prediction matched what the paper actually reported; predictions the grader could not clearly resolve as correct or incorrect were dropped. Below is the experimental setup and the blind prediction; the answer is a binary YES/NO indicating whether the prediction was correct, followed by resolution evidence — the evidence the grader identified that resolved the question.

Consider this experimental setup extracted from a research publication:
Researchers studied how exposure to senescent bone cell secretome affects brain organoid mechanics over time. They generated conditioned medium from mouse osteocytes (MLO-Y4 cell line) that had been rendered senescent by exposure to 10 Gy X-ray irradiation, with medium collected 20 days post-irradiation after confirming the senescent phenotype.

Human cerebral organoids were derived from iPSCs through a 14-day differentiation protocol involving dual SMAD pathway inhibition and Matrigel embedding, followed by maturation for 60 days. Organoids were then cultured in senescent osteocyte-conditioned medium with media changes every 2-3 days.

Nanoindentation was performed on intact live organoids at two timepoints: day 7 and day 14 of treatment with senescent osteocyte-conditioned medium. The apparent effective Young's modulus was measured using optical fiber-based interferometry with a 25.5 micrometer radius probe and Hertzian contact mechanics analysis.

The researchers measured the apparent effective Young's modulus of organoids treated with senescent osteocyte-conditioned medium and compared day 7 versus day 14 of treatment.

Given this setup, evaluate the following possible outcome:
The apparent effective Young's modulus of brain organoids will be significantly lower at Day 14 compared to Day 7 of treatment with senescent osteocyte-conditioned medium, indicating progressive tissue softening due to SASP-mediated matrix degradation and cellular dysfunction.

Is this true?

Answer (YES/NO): NO